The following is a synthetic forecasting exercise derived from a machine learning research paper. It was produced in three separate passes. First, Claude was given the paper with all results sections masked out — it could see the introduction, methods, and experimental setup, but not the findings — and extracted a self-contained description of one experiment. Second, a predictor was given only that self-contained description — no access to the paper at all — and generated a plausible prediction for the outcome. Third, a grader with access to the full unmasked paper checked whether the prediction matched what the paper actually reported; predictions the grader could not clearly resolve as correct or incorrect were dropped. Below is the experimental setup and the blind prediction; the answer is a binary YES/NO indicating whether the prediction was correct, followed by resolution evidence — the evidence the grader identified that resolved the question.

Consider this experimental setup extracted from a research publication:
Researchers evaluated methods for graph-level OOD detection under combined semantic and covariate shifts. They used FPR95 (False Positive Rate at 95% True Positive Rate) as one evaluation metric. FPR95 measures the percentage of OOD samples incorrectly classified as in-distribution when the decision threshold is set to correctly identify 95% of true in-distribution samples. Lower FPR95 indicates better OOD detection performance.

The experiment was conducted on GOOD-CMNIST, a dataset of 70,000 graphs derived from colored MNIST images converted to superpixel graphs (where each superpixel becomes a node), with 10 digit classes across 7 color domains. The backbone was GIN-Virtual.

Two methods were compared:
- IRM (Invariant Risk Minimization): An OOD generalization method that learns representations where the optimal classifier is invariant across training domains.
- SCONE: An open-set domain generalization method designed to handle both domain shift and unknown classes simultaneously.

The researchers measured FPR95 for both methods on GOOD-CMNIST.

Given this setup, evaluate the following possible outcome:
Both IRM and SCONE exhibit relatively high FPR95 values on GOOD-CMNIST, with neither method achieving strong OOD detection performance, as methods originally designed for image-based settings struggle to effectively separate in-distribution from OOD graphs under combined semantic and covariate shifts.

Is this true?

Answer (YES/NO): YES